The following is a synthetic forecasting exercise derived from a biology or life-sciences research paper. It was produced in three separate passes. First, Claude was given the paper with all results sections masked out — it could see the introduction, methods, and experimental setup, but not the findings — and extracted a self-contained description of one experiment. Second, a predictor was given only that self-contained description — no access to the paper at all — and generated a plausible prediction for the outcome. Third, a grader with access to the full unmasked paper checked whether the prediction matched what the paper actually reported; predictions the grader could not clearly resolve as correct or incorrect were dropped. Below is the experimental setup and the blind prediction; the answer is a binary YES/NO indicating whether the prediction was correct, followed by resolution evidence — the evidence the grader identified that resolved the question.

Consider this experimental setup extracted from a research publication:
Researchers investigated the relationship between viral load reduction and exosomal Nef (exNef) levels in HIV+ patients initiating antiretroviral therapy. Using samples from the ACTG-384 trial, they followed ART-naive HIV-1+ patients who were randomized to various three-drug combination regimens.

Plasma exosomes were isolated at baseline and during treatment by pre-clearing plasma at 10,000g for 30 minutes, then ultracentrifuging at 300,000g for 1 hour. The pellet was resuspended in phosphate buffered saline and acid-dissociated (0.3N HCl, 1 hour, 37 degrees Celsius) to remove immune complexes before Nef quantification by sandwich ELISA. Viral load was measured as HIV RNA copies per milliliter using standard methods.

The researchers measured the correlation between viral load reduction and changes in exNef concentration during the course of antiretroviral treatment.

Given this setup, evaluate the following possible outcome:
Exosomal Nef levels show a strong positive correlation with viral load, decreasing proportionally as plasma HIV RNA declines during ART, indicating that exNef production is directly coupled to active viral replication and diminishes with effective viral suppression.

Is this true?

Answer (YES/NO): NO